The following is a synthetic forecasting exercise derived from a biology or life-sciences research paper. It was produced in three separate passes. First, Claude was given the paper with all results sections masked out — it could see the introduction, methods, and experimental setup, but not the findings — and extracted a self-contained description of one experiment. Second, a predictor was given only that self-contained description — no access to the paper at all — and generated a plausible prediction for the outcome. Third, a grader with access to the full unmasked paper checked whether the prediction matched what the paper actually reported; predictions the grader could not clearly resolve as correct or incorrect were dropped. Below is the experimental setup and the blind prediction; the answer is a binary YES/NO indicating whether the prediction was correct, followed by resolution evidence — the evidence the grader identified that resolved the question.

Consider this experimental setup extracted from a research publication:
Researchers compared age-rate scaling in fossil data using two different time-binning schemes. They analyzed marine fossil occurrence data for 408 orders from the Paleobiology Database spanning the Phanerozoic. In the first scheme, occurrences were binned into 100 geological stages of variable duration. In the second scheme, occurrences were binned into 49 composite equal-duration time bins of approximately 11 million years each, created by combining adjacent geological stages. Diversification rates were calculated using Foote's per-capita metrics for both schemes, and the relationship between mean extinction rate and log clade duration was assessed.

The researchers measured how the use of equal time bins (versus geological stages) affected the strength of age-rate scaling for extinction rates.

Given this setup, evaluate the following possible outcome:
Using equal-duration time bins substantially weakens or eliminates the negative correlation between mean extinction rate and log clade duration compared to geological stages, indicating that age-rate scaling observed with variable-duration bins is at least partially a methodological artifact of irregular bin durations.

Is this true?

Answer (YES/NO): YES